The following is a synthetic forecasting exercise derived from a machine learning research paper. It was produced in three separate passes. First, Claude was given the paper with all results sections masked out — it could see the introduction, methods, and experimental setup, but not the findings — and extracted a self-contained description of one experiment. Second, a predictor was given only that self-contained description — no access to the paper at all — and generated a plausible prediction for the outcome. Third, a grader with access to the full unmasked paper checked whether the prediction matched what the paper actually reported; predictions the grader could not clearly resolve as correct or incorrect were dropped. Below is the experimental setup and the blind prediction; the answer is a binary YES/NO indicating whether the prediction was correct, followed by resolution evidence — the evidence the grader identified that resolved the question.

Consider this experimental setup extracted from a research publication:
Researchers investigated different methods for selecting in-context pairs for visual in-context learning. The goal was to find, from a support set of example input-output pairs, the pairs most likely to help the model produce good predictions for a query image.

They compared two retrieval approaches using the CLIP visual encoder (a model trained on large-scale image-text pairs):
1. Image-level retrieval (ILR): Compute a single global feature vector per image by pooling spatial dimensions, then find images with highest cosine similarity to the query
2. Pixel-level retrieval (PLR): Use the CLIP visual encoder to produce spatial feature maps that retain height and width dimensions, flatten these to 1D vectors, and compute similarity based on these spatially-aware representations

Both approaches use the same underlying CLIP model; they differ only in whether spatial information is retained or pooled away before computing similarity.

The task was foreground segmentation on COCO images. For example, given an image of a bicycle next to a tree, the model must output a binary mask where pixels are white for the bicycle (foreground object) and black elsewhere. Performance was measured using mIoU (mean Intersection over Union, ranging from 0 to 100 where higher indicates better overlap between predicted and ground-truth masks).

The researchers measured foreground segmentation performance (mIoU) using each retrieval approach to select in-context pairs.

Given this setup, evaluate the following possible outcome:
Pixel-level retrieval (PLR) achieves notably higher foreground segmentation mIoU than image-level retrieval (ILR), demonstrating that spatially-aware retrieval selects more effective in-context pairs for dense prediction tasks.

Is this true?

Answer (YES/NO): YES